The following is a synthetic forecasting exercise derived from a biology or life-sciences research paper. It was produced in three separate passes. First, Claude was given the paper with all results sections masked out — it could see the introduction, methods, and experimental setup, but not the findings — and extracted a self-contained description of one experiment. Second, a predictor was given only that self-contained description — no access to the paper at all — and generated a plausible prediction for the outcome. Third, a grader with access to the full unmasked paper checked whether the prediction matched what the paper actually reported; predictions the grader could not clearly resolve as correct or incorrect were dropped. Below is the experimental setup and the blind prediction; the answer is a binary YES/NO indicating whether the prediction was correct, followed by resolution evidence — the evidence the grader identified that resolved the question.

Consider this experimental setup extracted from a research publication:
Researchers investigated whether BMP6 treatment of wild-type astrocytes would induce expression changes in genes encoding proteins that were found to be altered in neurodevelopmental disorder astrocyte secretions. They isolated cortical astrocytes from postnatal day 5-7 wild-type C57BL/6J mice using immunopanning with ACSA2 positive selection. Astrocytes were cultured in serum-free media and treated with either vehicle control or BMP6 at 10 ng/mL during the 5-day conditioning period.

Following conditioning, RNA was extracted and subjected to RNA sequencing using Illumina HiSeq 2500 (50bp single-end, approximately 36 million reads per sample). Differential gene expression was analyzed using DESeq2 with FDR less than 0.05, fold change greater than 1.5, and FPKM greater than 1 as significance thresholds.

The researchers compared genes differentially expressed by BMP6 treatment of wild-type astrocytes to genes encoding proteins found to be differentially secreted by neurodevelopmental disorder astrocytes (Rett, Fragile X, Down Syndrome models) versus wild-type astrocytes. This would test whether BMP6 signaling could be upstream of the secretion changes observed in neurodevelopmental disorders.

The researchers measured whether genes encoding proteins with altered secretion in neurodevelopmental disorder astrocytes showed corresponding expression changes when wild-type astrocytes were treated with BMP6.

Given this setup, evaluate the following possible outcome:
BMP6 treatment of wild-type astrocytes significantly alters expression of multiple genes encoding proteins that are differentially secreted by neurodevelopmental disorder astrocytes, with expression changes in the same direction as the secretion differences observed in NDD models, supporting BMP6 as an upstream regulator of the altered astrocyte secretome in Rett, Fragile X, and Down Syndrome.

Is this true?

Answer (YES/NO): YES